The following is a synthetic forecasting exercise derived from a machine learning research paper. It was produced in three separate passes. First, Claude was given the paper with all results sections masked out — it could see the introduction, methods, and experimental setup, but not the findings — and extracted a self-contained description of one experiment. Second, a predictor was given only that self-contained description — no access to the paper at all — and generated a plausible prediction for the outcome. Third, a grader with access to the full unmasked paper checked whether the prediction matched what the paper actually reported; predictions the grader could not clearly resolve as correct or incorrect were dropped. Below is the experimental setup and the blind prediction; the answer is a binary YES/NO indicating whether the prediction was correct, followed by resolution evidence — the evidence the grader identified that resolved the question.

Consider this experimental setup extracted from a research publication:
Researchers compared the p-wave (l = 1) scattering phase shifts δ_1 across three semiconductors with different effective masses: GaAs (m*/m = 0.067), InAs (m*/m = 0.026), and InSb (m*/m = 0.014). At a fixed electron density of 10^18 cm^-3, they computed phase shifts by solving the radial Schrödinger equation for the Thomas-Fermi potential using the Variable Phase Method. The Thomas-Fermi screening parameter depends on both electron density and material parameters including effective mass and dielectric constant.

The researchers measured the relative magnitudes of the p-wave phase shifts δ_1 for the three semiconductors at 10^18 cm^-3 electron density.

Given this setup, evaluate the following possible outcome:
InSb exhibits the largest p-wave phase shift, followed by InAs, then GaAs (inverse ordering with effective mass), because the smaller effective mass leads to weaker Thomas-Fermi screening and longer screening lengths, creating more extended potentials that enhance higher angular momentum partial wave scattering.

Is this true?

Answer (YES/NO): NO